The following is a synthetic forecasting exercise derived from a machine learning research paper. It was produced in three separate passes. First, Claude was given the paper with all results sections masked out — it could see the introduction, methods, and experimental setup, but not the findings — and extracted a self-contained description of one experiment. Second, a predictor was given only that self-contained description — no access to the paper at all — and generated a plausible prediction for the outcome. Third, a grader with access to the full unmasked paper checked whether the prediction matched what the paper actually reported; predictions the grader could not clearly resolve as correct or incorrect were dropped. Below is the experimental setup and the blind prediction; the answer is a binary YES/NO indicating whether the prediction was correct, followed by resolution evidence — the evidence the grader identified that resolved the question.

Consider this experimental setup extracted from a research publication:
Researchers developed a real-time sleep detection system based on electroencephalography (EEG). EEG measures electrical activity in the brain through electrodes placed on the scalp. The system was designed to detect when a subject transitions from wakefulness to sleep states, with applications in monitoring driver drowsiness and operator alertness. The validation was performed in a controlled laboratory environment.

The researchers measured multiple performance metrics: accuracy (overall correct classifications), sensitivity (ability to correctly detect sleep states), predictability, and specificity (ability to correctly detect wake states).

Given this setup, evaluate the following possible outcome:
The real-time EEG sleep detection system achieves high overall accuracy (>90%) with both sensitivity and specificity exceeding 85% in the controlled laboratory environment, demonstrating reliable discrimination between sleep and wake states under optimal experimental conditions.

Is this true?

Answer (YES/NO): YES